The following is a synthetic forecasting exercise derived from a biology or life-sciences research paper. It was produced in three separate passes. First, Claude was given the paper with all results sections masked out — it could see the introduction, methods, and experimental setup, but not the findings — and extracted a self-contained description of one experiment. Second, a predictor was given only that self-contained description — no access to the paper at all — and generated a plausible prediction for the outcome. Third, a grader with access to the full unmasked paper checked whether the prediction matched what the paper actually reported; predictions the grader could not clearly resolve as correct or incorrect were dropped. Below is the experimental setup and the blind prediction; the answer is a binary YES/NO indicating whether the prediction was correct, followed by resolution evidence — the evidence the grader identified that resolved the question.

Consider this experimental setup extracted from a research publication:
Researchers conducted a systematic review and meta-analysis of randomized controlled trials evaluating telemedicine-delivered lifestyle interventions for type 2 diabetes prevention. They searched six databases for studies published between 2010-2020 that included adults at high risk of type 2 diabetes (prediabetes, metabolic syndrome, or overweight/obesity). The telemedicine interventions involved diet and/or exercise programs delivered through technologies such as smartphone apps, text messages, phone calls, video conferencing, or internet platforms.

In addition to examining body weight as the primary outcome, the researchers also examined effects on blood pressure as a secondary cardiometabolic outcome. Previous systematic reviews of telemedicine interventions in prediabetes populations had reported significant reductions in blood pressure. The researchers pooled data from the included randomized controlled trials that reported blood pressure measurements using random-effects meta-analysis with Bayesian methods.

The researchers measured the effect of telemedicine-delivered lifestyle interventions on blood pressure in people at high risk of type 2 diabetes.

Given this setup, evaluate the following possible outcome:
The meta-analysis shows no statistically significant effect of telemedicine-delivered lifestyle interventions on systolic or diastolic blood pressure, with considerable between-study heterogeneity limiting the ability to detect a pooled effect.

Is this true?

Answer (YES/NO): YES